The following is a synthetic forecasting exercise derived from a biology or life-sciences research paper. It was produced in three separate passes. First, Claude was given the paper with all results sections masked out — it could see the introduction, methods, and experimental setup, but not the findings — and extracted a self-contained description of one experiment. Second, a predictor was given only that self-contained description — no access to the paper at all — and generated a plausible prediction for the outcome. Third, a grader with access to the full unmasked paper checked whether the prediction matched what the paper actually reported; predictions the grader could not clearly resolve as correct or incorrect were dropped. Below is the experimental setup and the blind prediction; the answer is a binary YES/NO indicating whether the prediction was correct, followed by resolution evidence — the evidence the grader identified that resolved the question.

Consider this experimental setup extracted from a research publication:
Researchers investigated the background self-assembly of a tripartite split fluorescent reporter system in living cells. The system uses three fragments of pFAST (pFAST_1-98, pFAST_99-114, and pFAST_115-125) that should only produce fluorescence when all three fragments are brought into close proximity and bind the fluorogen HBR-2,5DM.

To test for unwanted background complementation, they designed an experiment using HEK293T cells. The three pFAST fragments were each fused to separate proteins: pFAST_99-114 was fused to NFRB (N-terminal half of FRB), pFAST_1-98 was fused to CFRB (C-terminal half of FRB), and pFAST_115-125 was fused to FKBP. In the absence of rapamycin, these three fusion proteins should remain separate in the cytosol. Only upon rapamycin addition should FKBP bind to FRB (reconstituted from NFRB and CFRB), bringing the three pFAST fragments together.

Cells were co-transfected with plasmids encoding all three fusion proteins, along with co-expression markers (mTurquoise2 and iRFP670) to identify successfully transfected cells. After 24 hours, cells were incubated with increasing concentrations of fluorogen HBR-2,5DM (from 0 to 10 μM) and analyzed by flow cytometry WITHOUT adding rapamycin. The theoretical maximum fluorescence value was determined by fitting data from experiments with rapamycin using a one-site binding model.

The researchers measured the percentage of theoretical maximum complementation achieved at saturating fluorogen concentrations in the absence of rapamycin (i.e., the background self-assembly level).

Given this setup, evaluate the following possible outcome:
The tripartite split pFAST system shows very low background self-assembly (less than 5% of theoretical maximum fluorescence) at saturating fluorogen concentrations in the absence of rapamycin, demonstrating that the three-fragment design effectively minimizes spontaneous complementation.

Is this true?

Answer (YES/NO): NO